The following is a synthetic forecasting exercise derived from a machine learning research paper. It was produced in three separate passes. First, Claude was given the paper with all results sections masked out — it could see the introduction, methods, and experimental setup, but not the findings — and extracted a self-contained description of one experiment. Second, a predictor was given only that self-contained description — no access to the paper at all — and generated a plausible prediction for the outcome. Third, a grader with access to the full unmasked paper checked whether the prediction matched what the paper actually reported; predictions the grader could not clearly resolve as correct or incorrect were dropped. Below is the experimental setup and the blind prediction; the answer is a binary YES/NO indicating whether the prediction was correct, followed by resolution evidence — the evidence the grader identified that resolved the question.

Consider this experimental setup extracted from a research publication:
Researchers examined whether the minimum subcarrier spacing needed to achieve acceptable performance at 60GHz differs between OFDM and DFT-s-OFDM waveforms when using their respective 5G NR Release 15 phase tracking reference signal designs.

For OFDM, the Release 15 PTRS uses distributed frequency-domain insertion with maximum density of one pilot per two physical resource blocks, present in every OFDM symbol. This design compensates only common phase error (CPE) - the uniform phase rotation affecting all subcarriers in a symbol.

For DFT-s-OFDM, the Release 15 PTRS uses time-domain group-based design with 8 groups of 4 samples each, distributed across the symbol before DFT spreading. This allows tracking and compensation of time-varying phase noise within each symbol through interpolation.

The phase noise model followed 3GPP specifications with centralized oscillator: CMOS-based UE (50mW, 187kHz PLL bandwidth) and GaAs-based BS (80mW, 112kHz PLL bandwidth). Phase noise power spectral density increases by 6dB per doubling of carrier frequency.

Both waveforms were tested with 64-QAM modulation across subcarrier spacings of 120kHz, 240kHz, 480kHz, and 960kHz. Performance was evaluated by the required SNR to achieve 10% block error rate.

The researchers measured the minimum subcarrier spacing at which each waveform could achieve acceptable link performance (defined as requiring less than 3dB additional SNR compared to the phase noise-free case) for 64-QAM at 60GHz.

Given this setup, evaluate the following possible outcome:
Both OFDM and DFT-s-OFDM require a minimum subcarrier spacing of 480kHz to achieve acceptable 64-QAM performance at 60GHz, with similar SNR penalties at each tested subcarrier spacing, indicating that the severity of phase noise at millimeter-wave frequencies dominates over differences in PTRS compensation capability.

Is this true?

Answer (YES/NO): NO